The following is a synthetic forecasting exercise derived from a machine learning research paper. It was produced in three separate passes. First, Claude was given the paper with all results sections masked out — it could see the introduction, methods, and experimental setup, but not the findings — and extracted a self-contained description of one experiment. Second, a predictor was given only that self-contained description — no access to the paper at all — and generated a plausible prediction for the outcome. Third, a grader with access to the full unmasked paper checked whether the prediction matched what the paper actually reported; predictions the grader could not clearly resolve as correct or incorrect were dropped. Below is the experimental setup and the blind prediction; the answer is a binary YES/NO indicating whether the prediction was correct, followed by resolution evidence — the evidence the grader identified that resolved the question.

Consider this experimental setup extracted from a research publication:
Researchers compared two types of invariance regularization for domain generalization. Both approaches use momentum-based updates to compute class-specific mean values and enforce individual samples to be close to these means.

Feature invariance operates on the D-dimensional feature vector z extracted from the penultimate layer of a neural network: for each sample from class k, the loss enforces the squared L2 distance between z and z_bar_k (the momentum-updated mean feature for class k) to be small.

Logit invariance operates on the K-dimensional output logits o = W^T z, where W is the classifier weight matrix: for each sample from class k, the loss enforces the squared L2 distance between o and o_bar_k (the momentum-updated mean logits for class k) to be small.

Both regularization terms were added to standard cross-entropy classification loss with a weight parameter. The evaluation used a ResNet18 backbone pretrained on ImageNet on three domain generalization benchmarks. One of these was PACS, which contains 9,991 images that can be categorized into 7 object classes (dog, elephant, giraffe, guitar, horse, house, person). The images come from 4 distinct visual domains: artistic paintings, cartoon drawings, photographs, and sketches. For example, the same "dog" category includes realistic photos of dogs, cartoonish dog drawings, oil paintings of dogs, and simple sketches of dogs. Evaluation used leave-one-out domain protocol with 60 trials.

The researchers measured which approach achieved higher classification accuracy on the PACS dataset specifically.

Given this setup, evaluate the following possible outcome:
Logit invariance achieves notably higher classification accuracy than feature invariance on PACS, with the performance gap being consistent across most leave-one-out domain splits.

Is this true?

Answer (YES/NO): NO